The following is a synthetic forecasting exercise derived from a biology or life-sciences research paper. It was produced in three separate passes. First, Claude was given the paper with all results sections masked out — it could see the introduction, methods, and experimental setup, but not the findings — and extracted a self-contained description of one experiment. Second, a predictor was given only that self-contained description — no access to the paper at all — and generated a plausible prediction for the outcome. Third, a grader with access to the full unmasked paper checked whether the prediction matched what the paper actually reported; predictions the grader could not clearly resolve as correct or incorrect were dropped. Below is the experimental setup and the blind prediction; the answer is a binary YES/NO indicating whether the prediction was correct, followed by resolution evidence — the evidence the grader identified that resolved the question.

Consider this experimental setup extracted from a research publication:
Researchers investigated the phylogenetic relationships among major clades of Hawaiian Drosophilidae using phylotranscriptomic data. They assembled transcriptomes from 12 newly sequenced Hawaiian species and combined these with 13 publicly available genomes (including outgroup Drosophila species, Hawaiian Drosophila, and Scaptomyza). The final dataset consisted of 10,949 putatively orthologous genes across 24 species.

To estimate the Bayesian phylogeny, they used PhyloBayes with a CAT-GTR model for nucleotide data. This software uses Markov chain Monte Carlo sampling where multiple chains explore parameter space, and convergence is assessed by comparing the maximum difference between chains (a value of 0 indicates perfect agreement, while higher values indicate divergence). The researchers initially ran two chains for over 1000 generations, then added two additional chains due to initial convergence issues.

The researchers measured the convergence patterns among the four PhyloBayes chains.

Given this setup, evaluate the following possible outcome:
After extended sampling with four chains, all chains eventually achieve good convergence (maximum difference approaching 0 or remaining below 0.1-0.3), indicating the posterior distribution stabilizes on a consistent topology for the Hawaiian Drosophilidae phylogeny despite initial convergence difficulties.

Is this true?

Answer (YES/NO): NO